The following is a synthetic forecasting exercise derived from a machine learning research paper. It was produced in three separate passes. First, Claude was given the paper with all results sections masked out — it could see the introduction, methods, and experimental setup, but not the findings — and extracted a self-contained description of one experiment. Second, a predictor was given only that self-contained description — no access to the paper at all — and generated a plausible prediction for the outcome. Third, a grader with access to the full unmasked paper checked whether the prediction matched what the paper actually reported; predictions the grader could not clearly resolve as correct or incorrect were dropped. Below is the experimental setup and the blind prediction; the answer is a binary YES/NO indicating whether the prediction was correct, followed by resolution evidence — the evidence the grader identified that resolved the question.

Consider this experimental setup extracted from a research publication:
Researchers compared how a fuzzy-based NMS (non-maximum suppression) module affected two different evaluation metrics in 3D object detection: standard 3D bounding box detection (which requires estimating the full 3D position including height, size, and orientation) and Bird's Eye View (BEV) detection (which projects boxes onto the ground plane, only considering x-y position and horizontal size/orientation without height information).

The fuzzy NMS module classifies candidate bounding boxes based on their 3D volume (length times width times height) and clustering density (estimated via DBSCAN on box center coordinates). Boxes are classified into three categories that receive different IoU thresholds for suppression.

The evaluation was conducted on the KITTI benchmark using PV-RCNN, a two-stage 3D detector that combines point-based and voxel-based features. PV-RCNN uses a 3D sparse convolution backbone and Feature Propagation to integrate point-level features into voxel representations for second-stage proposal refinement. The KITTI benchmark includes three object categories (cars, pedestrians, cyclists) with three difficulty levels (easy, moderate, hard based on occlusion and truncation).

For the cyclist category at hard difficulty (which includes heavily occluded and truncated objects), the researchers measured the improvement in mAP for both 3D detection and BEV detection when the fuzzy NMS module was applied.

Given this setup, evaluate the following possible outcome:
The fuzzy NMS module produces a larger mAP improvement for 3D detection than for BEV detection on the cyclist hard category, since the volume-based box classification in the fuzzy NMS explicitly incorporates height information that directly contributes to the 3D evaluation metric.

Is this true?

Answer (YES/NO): NO